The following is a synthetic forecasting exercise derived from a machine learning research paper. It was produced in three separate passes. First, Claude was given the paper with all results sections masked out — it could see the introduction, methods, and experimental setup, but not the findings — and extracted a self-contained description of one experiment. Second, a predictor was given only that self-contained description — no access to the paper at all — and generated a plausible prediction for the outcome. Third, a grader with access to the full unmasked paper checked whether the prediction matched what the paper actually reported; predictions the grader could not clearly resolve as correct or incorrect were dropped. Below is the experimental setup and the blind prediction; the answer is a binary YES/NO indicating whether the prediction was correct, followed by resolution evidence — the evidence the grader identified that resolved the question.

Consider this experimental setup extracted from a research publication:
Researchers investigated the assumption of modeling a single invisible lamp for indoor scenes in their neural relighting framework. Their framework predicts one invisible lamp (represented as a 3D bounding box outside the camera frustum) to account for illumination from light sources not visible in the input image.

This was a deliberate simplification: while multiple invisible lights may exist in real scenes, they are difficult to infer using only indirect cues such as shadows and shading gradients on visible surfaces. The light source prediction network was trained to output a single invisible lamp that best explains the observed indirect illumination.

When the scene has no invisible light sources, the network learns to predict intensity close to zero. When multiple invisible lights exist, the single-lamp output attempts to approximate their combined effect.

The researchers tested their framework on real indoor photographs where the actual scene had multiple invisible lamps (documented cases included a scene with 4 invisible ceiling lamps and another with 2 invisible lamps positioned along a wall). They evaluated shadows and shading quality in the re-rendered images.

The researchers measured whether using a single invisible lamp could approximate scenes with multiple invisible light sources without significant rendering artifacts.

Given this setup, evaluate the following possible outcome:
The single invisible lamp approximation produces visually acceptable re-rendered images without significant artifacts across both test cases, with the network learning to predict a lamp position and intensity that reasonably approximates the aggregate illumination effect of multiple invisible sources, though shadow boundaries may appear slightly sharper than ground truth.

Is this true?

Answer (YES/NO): NO